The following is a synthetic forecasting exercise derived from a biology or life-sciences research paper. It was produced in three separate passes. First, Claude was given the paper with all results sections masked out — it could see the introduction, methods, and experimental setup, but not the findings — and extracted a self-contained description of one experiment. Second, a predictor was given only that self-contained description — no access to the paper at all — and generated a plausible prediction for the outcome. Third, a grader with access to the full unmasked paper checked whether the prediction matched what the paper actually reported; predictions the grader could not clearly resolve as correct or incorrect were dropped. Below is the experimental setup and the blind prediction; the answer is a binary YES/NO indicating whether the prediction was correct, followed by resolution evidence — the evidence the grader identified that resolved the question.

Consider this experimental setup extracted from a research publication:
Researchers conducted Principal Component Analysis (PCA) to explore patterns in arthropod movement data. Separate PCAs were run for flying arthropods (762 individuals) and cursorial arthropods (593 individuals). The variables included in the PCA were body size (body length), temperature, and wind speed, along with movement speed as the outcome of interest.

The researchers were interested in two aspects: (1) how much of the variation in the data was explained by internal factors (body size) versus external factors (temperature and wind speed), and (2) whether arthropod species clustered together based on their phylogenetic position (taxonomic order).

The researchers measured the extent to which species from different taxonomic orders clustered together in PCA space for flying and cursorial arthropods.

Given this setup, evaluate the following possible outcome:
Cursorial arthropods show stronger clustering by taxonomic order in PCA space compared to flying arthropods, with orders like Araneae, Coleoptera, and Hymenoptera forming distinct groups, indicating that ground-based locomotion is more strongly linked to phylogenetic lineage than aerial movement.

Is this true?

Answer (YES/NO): NO